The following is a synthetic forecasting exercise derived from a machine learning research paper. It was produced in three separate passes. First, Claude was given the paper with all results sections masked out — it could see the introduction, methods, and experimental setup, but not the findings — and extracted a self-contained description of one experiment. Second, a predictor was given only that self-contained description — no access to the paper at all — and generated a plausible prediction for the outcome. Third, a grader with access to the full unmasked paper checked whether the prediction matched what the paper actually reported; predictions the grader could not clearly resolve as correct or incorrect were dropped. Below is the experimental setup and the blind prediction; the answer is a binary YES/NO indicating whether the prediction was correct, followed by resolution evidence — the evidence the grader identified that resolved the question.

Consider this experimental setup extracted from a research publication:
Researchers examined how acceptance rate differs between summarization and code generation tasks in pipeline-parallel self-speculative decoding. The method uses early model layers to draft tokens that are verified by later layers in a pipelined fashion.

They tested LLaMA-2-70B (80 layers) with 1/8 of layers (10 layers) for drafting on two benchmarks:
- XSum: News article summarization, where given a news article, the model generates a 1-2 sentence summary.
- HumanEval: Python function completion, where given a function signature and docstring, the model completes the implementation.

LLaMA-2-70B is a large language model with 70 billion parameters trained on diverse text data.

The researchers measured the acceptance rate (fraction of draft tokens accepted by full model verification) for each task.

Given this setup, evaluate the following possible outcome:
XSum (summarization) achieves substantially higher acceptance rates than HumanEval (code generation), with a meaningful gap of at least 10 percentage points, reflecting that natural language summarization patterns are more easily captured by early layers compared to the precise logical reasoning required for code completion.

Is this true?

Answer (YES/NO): NO